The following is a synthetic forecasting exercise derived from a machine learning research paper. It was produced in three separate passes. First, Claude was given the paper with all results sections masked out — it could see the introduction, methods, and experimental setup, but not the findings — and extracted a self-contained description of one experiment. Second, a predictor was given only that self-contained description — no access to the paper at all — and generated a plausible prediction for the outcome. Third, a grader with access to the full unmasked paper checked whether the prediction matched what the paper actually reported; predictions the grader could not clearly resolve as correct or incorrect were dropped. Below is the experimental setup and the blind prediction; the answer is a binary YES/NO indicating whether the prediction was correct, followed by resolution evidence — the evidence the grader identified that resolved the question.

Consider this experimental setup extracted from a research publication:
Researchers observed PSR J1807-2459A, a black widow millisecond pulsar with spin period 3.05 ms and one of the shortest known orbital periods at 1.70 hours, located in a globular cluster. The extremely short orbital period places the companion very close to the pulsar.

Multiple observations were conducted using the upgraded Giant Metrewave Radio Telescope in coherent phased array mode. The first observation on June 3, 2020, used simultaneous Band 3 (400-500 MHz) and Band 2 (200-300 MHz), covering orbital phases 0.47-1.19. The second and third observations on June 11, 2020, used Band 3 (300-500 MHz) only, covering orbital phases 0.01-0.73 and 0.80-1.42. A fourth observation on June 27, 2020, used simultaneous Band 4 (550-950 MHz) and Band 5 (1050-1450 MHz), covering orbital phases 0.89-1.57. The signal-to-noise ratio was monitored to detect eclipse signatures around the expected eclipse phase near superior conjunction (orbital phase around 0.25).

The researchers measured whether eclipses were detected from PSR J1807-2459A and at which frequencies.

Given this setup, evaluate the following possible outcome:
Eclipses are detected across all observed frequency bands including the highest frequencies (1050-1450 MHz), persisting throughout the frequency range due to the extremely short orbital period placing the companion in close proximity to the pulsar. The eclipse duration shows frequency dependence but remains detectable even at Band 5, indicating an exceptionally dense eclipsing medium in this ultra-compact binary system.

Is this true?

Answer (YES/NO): NO